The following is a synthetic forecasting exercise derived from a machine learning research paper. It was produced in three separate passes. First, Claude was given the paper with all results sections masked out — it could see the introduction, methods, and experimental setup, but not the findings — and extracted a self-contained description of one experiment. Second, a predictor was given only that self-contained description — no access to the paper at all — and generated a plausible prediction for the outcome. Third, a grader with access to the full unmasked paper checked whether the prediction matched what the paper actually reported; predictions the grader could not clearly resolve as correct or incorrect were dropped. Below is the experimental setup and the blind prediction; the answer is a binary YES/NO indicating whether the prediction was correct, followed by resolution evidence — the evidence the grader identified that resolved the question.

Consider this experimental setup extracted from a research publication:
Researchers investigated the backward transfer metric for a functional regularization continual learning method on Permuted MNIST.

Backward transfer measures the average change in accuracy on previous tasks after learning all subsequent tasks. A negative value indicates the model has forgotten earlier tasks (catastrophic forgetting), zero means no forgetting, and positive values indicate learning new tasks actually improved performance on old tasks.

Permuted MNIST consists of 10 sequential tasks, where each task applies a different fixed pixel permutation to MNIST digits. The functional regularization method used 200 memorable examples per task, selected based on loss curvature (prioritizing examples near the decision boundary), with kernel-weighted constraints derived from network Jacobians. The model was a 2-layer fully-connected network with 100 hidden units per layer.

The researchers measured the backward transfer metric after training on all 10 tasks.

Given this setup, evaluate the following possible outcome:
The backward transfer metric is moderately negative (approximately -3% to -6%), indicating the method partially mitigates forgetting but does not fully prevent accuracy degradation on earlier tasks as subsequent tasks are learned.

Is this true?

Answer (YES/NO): NO